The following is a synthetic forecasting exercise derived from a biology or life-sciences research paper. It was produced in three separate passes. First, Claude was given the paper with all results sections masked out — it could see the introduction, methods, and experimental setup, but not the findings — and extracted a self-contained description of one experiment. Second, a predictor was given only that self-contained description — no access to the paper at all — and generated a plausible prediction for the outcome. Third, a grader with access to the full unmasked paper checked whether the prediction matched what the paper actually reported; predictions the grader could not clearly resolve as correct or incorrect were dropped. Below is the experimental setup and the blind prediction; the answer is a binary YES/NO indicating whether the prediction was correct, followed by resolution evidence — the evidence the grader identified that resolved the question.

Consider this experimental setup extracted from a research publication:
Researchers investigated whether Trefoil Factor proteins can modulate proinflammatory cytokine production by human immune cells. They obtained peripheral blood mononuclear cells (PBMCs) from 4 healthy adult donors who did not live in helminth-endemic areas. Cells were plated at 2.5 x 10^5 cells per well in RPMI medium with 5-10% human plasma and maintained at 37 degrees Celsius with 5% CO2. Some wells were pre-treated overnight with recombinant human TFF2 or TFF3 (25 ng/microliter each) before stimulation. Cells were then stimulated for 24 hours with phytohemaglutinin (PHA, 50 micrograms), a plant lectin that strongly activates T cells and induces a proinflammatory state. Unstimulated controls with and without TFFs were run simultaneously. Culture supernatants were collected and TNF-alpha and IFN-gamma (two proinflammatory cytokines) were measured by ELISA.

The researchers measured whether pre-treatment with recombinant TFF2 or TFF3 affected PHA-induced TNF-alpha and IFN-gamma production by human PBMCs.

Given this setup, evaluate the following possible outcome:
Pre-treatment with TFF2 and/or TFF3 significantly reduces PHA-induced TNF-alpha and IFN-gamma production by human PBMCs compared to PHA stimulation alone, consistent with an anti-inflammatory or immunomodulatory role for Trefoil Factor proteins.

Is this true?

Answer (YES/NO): NO